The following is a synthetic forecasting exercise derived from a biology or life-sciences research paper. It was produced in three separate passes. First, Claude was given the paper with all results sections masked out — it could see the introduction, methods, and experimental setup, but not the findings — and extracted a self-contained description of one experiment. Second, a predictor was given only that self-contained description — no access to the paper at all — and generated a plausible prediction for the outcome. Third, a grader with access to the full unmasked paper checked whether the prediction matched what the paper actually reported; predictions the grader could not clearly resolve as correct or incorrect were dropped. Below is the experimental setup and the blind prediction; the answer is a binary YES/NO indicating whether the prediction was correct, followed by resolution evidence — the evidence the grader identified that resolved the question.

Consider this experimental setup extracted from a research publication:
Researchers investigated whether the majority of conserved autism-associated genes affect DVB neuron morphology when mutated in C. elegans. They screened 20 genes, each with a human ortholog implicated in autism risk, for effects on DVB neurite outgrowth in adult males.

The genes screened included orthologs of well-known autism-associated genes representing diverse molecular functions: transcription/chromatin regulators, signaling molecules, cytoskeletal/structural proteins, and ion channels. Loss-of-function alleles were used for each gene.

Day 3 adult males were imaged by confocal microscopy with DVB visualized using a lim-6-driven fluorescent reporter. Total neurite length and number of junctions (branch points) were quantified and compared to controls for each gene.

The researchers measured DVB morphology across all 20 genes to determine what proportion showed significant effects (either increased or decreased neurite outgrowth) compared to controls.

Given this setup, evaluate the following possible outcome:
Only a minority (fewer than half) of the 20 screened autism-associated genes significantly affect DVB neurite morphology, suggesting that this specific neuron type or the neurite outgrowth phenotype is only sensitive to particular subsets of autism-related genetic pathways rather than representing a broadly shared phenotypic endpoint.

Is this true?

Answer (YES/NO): YES